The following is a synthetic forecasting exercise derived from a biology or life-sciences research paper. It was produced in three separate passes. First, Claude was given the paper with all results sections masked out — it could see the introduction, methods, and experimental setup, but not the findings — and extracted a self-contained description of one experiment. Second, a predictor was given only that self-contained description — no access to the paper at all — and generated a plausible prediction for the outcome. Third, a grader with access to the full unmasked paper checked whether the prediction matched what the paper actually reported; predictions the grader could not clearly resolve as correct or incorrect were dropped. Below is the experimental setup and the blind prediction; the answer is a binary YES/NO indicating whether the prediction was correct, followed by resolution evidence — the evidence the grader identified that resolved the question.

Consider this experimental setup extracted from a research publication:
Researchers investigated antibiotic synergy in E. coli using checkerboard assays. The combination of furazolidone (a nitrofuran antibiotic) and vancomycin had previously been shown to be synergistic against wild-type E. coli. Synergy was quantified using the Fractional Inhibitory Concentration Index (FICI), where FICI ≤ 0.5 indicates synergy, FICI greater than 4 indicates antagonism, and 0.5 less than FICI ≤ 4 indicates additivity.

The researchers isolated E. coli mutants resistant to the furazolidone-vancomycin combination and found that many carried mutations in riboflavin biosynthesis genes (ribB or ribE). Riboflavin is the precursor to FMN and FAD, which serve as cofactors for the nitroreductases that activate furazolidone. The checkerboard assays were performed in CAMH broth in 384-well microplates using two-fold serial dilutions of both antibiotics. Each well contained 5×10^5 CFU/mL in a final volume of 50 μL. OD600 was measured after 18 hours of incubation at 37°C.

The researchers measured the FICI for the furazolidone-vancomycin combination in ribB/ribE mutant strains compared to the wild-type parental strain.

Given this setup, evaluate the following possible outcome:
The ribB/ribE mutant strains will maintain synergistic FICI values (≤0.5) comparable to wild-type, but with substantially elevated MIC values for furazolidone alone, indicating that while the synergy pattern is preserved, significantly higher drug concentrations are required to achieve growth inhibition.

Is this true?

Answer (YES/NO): NO